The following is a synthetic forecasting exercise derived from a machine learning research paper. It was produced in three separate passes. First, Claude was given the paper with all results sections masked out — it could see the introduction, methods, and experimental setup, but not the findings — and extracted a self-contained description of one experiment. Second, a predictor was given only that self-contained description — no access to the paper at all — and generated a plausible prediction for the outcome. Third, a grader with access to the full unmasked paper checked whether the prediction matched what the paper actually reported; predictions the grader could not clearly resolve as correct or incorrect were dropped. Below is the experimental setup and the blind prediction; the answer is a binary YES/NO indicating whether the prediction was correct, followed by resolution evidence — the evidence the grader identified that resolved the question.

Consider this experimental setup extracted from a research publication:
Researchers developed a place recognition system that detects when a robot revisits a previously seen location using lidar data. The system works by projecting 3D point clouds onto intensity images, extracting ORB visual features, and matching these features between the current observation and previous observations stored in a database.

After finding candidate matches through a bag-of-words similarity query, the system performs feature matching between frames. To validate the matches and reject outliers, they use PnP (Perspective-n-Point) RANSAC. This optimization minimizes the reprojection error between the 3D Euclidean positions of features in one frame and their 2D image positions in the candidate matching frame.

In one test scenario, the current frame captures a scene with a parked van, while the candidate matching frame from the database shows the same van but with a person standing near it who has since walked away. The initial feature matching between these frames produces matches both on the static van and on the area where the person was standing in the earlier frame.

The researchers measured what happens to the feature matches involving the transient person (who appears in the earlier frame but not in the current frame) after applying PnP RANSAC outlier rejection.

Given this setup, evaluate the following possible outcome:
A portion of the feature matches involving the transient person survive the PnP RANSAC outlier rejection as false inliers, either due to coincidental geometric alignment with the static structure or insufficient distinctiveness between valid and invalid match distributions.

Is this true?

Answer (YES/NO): NO